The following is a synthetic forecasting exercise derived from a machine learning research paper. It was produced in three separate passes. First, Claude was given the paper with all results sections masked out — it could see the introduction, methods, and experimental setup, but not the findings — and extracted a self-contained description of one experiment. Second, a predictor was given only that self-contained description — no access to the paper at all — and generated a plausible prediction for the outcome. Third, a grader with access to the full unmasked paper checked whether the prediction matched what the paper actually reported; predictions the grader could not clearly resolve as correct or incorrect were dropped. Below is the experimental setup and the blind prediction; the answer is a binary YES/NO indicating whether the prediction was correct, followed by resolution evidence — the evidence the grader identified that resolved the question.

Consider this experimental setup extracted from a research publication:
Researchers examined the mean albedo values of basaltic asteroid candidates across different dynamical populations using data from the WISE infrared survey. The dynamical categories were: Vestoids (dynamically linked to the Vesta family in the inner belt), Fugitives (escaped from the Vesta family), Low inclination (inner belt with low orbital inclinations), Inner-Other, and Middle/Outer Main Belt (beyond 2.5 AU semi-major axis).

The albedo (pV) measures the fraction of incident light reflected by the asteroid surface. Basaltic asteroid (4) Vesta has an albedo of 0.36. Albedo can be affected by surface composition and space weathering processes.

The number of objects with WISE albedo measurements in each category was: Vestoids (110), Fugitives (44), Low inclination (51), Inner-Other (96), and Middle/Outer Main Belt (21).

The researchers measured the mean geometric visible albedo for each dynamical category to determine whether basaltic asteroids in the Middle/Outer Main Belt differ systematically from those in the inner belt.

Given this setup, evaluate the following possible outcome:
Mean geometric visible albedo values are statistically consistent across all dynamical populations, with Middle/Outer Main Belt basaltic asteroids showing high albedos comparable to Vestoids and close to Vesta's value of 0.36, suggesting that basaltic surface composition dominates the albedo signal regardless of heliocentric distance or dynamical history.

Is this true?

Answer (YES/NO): NO